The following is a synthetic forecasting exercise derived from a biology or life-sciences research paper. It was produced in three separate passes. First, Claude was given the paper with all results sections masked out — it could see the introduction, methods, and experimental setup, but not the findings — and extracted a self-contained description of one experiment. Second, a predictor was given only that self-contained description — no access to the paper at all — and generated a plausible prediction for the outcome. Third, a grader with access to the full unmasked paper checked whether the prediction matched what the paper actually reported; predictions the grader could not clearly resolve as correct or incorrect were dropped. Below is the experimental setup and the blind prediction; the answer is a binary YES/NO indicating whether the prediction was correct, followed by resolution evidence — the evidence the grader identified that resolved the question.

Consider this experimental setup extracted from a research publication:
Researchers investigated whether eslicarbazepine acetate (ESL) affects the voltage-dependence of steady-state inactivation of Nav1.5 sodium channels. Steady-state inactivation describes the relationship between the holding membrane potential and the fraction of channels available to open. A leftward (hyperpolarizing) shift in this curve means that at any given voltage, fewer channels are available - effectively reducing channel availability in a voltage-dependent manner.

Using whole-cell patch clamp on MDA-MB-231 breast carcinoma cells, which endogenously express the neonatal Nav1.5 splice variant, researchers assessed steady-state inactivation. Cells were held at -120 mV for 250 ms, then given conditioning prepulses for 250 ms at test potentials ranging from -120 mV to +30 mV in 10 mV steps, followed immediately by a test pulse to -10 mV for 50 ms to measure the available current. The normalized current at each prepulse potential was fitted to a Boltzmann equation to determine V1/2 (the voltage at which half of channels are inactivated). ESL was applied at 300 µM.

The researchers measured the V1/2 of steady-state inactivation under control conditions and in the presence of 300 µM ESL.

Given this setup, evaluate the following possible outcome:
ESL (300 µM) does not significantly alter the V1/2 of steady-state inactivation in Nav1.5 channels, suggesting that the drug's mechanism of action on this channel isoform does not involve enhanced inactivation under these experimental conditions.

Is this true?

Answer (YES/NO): NO